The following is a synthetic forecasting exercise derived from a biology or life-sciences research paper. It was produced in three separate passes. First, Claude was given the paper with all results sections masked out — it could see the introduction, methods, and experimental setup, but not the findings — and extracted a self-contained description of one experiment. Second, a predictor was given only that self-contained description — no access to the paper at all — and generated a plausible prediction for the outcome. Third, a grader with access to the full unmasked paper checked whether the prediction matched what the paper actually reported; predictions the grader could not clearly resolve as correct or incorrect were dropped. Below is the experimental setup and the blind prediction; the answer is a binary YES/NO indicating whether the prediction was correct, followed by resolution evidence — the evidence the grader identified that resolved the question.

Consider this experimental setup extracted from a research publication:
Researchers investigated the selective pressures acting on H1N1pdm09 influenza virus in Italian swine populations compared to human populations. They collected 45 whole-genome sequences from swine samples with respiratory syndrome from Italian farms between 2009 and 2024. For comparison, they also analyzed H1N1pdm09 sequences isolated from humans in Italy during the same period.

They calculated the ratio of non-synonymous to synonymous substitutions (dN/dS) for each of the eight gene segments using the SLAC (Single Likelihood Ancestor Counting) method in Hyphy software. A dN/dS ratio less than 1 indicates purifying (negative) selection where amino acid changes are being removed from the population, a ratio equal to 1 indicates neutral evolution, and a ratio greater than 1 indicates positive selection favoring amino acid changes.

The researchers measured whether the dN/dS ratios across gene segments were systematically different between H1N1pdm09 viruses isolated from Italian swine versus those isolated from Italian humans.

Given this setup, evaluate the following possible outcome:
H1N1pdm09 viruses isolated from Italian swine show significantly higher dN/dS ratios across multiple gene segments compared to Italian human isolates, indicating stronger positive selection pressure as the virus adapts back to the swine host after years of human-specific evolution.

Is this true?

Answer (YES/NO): NO